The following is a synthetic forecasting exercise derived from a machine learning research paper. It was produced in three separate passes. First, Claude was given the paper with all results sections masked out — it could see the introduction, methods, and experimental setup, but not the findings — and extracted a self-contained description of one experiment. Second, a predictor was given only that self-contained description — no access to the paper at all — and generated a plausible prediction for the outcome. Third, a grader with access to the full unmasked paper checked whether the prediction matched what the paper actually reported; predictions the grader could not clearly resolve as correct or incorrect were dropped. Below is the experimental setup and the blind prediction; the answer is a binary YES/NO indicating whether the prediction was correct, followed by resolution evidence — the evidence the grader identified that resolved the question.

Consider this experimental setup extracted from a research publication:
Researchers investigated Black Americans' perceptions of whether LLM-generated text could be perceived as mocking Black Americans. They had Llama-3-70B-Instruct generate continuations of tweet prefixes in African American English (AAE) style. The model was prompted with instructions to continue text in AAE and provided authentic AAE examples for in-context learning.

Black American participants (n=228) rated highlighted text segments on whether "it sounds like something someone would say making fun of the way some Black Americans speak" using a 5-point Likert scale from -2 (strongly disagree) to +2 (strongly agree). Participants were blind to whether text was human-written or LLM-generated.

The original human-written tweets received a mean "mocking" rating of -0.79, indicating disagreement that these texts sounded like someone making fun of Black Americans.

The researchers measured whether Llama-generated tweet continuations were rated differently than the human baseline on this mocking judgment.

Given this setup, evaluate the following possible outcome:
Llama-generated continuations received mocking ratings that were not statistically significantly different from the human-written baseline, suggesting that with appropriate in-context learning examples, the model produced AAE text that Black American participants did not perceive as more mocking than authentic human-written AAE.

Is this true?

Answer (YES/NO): NO